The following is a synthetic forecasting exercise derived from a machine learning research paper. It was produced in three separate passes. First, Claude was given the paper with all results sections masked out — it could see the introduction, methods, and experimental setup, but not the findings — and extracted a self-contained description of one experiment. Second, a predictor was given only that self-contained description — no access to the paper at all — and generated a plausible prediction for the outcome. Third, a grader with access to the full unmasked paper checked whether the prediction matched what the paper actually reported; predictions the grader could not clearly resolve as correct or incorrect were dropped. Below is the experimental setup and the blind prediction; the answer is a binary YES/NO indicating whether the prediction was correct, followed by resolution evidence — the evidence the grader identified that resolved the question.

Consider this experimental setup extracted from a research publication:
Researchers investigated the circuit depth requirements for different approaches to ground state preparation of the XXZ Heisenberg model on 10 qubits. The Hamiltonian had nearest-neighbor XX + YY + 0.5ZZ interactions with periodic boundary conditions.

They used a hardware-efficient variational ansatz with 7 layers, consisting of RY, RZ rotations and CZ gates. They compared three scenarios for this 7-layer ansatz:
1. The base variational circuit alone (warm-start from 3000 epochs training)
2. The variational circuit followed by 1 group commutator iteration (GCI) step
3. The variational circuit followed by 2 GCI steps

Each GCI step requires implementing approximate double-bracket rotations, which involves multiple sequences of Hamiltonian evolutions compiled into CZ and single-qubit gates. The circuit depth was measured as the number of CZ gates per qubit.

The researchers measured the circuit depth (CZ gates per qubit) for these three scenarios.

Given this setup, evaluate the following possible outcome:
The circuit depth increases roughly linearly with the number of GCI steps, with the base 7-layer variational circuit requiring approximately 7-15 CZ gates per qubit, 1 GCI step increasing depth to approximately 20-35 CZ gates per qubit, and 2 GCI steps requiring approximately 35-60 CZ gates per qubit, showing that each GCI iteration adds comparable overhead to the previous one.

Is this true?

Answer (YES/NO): NO